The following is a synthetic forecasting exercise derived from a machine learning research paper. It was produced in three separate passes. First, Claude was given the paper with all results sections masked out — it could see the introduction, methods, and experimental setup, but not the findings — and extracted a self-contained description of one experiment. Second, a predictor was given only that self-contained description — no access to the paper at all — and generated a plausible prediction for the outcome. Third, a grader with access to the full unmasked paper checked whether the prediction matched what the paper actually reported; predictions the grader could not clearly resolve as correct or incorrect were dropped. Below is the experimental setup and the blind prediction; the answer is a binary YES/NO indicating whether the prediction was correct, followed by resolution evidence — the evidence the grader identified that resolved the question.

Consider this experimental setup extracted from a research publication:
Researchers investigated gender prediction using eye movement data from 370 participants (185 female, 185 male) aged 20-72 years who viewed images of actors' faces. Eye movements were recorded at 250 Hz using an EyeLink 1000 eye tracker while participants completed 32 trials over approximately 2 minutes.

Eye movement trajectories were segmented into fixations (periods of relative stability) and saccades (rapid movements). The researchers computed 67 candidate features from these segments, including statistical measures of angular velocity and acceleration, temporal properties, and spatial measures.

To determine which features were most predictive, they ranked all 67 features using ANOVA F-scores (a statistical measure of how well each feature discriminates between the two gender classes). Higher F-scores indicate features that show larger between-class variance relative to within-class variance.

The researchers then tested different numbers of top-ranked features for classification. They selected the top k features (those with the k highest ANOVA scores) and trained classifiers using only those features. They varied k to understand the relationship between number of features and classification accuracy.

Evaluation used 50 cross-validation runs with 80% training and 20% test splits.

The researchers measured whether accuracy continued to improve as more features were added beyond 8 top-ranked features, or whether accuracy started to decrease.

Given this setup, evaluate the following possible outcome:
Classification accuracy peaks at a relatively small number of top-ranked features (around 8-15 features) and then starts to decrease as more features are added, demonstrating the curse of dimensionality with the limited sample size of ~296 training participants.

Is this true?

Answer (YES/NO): YES